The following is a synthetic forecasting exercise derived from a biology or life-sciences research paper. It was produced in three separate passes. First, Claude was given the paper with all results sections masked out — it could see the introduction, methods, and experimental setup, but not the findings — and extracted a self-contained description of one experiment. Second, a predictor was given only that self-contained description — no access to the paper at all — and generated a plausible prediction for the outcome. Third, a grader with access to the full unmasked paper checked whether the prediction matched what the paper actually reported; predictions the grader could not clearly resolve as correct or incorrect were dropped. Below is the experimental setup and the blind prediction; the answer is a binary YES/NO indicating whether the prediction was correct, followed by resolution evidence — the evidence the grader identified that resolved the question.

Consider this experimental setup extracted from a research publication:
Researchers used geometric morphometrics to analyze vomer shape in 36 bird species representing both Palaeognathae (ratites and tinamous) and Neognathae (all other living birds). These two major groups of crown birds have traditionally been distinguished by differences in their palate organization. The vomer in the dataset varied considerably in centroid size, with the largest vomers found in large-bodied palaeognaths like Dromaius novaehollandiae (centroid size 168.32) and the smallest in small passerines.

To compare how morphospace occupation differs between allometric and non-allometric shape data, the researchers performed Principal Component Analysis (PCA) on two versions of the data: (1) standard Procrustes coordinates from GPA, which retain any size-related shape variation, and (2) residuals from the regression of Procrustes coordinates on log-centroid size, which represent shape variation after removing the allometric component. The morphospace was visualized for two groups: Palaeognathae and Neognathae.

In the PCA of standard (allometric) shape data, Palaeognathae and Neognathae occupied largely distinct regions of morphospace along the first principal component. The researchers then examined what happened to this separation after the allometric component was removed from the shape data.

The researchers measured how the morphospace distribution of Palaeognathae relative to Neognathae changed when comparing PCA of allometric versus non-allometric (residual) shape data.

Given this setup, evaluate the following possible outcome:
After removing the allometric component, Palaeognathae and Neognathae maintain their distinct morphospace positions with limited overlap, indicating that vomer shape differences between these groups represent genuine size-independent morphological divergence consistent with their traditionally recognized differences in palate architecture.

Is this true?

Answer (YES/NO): NO